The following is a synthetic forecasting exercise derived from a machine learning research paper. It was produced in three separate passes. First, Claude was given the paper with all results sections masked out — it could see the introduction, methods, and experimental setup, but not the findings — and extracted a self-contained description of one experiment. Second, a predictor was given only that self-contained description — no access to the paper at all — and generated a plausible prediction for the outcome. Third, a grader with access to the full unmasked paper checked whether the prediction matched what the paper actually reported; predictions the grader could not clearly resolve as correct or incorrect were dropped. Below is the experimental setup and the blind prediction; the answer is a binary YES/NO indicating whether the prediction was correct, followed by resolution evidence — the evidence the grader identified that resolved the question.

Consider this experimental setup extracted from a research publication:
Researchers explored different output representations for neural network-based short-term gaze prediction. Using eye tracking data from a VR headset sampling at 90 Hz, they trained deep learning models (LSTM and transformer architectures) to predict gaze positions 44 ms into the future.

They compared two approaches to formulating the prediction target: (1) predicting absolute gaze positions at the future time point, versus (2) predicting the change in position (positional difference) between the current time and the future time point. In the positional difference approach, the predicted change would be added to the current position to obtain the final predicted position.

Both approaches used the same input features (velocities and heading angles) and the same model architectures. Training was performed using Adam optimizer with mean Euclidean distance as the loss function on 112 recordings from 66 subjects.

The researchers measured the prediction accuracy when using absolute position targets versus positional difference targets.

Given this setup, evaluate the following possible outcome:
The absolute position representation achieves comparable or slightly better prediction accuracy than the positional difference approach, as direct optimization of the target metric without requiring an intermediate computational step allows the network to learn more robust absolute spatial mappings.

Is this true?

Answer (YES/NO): NO